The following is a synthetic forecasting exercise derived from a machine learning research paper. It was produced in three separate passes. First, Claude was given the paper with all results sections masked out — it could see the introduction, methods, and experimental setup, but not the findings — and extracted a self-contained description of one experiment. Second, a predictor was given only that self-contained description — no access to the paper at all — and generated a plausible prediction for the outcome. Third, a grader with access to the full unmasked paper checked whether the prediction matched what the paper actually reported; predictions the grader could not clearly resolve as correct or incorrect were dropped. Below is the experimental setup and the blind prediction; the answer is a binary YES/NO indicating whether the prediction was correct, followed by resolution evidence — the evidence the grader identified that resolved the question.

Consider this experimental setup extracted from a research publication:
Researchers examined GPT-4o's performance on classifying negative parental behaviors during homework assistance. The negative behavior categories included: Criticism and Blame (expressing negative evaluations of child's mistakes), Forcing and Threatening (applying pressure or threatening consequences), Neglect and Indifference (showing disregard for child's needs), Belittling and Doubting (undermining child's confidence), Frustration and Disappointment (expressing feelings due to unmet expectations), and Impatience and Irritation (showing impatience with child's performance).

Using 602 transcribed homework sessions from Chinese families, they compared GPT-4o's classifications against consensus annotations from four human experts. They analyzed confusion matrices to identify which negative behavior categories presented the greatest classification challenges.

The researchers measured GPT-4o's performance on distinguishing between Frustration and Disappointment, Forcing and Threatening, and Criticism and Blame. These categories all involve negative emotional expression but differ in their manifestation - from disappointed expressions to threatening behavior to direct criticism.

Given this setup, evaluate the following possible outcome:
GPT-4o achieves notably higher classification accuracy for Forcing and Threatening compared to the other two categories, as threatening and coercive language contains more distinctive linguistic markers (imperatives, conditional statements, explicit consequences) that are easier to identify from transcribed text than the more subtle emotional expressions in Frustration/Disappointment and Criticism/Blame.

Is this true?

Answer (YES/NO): NO